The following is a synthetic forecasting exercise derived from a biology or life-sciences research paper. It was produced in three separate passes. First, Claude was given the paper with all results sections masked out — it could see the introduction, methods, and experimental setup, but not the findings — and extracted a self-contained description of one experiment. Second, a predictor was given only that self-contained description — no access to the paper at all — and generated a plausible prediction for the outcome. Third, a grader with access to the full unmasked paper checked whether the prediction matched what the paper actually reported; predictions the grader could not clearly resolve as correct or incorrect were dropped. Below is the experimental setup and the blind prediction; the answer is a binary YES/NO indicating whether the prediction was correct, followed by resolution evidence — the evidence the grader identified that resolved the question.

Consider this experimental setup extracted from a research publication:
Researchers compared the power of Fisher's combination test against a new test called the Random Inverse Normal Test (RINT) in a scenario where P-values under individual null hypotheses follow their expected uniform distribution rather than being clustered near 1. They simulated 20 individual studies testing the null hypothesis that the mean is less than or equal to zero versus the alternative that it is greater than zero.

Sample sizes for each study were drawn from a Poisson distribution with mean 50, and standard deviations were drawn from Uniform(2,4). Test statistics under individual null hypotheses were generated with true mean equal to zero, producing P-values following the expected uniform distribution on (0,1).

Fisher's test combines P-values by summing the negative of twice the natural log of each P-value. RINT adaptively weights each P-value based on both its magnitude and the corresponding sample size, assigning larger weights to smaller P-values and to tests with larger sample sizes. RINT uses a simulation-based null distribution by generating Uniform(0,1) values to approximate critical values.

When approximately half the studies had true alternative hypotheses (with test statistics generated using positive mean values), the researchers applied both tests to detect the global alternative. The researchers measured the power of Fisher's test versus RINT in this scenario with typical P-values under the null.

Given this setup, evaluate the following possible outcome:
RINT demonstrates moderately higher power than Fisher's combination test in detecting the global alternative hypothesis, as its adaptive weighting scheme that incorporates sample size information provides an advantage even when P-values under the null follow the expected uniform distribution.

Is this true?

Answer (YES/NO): NO